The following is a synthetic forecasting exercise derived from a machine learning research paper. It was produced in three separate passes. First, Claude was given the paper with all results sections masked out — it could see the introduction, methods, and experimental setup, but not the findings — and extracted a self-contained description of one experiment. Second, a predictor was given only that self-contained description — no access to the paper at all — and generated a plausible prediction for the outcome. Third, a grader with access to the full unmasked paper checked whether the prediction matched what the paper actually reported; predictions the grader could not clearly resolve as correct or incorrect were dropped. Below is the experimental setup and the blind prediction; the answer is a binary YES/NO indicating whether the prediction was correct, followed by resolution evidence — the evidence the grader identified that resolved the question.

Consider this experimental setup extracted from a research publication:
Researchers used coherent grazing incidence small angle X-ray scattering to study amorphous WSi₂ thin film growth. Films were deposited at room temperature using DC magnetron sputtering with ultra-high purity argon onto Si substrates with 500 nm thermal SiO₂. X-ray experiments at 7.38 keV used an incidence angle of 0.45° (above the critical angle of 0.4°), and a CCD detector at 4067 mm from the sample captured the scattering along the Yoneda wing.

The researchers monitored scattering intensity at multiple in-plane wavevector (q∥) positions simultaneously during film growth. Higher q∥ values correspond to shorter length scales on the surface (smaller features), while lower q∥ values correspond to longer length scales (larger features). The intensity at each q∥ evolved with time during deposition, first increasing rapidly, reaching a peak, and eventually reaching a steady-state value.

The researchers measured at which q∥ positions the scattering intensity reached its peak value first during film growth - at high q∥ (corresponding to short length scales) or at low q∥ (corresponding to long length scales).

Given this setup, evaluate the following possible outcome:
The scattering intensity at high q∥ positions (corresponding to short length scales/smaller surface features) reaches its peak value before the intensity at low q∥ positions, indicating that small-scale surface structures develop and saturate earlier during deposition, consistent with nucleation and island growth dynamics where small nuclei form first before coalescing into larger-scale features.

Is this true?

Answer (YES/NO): YES